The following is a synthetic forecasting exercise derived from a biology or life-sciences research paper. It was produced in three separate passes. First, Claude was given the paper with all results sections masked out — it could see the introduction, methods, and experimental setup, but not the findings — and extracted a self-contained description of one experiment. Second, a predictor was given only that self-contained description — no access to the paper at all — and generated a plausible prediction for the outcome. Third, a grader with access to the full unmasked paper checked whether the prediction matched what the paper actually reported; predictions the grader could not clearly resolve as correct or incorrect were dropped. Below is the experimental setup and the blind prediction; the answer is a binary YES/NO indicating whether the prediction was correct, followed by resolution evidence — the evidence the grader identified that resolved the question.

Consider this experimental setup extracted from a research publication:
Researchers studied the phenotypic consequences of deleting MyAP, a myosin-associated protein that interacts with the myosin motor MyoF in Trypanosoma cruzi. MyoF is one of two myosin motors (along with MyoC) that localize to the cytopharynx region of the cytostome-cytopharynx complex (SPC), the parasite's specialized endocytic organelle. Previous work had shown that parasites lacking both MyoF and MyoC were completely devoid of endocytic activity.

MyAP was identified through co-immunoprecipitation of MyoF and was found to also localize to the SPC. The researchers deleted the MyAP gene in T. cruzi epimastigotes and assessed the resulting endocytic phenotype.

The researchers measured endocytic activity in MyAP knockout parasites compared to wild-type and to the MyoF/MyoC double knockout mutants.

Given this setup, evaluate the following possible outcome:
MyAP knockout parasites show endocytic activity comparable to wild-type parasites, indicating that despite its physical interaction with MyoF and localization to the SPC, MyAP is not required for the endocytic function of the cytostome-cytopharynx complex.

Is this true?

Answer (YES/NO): NO